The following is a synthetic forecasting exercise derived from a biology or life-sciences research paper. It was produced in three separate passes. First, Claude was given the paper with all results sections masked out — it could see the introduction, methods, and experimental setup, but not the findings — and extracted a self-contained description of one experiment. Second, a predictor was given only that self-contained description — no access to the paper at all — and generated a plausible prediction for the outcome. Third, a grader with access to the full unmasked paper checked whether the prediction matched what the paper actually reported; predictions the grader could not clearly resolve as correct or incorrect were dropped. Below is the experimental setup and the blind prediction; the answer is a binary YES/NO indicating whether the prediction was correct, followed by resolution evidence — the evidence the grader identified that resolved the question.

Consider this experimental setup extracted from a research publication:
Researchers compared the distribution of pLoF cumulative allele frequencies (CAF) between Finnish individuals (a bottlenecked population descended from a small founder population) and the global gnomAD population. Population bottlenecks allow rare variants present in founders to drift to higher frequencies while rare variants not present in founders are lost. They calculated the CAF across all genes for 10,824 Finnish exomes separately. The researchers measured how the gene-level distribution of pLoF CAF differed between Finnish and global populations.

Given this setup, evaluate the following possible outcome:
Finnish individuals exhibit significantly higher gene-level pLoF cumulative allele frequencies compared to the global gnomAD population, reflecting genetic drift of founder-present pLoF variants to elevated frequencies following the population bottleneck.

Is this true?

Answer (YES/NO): NO